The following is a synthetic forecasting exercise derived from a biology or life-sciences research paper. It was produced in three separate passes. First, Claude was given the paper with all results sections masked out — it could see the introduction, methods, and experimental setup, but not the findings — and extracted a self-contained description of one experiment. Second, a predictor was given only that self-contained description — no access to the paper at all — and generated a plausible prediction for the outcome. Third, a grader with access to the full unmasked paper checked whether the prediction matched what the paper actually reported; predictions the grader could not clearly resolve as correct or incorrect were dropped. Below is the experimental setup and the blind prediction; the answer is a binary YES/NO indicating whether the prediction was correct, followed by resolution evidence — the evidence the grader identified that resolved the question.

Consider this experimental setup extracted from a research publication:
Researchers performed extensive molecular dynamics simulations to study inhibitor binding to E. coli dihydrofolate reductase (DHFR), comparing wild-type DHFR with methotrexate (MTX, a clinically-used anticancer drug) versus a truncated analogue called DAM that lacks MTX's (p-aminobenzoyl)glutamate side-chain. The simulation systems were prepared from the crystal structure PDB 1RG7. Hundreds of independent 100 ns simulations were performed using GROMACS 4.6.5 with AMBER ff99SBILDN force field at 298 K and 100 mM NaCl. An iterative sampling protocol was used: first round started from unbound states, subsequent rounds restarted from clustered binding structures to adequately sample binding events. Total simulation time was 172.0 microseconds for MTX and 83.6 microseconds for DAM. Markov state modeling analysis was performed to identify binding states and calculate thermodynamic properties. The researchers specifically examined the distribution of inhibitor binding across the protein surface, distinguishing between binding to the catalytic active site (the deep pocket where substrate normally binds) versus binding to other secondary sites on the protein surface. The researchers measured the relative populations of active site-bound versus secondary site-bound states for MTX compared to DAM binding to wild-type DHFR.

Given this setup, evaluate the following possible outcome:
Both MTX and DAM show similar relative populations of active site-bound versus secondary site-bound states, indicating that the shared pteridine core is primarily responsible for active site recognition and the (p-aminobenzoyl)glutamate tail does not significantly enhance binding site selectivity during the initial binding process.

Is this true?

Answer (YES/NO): NO